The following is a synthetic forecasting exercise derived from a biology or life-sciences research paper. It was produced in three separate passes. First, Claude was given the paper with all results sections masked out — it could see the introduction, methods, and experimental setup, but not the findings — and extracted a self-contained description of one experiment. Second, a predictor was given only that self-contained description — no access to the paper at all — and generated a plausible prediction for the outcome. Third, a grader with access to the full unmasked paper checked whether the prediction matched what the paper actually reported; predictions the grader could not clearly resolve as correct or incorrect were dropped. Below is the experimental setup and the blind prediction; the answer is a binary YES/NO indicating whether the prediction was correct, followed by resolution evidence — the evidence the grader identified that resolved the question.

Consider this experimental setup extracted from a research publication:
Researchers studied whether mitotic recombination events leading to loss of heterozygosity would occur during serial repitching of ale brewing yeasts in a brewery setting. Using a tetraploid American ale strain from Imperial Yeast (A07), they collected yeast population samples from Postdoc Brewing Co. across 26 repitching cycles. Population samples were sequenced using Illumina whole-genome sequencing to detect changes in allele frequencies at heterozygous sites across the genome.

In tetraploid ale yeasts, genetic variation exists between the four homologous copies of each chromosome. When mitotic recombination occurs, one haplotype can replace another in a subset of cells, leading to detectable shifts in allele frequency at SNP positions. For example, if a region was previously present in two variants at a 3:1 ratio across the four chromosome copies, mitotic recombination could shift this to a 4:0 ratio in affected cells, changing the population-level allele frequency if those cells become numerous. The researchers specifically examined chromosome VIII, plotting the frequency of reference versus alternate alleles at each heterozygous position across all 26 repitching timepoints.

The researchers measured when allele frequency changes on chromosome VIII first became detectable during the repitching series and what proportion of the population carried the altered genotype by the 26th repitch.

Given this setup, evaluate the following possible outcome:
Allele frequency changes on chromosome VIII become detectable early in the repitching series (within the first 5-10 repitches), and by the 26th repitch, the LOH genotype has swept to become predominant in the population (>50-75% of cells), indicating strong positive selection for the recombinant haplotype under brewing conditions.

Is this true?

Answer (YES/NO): NO